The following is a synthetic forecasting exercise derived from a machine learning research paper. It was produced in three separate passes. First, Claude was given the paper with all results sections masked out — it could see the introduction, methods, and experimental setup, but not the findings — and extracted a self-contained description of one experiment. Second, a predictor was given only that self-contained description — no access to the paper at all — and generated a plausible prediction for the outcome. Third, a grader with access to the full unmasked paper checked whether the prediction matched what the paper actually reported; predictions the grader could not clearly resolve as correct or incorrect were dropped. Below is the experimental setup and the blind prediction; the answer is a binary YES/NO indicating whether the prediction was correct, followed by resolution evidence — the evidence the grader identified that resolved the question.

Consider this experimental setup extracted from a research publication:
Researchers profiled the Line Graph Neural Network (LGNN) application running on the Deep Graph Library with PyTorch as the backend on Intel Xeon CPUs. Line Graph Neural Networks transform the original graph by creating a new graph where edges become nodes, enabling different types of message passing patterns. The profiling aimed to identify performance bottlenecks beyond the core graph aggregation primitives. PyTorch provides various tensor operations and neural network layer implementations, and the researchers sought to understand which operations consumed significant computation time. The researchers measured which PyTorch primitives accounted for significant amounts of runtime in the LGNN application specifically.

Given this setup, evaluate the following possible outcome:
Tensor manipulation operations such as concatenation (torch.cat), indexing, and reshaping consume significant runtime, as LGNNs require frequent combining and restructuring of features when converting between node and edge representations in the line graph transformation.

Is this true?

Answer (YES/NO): NO